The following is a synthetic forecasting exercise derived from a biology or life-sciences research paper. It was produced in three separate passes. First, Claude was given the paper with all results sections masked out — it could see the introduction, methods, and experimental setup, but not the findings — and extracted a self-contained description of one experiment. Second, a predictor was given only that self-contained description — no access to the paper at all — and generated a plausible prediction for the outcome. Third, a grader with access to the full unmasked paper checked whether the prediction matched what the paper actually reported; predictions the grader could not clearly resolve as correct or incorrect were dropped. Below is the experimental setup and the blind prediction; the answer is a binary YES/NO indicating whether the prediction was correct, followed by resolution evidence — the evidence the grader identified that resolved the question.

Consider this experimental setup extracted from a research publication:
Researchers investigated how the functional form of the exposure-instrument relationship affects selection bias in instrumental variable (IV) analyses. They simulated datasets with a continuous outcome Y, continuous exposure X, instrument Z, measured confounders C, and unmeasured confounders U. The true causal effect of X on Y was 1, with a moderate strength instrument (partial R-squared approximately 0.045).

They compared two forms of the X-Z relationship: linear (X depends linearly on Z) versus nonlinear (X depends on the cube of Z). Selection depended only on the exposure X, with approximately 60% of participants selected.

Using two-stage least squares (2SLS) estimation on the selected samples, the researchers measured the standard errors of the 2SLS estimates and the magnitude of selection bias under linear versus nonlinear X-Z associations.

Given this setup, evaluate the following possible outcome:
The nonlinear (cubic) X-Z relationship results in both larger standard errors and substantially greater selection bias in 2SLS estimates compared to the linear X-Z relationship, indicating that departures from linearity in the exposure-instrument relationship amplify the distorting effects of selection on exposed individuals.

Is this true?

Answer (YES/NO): NO